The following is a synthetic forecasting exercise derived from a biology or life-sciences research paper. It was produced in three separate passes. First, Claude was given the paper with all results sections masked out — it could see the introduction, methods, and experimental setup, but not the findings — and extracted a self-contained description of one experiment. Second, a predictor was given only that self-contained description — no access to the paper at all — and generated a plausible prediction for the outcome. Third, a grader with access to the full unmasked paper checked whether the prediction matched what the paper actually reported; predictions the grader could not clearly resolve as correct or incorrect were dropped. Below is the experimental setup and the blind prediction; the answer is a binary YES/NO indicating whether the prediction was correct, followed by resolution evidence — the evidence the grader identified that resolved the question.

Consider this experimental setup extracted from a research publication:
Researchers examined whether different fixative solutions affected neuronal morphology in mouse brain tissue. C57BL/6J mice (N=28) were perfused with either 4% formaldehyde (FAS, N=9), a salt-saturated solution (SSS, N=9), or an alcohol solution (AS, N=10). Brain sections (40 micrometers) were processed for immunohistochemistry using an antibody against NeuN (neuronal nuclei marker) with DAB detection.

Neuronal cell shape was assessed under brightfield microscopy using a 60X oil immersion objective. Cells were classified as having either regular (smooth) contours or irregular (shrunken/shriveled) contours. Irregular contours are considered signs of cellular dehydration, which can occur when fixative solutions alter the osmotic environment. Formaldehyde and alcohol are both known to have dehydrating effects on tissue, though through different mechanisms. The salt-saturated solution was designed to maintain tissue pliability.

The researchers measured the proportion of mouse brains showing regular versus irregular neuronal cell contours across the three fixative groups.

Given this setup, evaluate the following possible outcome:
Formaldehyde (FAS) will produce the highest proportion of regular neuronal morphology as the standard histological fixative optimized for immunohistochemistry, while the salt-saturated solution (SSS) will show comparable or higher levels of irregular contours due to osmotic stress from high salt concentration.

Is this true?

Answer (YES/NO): YES